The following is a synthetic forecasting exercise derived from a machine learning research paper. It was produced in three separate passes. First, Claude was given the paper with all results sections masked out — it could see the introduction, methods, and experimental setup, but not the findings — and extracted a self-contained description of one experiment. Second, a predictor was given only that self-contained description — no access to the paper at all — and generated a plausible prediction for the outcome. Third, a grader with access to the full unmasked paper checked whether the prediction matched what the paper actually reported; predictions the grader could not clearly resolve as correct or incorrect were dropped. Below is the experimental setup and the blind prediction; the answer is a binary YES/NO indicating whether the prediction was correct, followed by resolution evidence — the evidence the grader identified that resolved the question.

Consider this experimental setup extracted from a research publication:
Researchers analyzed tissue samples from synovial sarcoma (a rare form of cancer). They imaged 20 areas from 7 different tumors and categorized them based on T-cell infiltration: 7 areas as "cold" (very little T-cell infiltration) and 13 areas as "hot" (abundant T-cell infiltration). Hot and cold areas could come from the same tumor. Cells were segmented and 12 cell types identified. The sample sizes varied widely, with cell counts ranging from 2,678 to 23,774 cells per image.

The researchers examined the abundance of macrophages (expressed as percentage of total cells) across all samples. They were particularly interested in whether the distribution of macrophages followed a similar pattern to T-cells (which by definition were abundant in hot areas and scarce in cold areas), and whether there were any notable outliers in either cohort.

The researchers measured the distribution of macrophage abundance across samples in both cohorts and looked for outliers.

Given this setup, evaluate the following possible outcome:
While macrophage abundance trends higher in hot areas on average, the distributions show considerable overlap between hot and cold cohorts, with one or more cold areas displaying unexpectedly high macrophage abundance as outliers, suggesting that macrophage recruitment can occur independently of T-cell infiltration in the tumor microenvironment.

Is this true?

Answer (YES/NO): NO